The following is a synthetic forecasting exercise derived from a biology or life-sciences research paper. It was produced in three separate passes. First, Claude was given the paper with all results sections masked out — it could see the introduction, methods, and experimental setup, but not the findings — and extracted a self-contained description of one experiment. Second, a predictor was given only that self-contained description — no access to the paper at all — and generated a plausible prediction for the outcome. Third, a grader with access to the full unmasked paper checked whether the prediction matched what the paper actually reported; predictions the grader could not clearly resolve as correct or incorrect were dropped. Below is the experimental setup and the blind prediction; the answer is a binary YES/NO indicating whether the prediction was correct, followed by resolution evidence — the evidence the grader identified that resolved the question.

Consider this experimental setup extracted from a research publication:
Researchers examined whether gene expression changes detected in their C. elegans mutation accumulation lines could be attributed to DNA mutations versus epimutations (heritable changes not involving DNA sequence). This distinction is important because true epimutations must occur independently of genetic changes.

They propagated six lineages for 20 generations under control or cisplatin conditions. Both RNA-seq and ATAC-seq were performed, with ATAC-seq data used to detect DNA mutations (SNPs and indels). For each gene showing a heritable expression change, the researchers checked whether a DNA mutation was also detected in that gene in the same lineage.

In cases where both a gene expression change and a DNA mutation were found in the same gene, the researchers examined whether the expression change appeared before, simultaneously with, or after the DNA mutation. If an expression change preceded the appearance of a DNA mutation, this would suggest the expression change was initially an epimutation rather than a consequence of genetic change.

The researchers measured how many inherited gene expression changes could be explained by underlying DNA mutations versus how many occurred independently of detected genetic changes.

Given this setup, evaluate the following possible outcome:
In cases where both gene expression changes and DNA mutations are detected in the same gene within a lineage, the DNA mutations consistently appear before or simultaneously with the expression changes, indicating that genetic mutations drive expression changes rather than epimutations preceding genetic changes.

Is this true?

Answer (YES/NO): NO